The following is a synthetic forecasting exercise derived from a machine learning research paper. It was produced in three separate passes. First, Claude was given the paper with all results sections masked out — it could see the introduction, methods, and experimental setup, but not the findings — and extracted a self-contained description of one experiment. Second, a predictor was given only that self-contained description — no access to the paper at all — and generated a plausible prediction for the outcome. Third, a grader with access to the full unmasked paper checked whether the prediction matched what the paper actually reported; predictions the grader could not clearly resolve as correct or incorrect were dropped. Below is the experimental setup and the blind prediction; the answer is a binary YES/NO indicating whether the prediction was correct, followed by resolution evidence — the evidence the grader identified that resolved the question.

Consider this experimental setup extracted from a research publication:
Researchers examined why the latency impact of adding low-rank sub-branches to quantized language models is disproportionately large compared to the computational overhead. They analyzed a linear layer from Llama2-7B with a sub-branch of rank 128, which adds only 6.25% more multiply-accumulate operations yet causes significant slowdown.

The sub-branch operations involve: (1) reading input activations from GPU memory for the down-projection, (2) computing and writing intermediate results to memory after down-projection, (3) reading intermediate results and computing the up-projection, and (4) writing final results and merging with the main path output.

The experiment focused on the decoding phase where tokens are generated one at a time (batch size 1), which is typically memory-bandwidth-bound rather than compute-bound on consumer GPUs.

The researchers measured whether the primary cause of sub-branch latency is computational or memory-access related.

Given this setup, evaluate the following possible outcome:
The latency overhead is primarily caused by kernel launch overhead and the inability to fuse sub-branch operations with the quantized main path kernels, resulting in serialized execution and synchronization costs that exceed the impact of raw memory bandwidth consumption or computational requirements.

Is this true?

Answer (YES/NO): NO